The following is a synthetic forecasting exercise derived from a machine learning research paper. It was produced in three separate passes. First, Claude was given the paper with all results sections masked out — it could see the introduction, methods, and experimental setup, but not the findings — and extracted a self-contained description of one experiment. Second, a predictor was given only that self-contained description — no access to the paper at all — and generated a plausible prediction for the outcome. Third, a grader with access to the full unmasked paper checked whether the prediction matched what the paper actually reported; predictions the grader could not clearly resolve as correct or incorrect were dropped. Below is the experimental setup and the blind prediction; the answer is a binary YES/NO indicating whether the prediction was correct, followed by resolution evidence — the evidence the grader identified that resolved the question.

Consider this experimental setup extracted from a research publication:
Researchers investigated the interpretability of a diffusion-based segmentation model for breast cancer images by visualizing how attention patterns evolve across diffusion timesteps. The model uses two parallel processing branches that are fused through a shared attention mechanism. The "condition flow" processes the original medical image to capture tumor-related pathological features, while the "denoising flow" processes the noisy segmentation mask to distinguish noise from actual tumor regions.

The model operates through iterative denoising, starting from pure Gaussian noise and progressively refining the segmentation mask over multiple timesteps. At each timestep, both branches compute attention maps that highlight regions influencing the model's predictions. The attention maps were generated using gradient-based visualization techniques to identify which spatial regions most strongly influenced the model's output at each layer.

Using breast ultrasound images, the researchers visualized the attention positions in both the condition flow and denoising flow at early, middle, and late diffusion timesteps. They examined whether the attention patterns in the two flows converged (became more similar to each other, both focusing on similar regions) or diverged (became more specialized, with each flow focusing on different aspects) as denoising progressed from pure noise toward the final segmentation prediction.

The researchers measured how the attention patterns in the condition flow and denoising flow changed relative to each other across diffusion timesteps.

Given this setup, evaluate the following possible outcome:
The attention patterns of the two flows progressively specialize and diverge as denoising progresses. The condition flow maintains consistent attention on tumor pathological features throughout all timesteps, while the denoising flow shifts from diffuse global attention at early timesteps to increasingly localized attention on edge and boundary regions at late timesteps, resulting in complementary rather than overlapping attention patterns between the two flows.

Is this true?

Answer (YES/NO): NO